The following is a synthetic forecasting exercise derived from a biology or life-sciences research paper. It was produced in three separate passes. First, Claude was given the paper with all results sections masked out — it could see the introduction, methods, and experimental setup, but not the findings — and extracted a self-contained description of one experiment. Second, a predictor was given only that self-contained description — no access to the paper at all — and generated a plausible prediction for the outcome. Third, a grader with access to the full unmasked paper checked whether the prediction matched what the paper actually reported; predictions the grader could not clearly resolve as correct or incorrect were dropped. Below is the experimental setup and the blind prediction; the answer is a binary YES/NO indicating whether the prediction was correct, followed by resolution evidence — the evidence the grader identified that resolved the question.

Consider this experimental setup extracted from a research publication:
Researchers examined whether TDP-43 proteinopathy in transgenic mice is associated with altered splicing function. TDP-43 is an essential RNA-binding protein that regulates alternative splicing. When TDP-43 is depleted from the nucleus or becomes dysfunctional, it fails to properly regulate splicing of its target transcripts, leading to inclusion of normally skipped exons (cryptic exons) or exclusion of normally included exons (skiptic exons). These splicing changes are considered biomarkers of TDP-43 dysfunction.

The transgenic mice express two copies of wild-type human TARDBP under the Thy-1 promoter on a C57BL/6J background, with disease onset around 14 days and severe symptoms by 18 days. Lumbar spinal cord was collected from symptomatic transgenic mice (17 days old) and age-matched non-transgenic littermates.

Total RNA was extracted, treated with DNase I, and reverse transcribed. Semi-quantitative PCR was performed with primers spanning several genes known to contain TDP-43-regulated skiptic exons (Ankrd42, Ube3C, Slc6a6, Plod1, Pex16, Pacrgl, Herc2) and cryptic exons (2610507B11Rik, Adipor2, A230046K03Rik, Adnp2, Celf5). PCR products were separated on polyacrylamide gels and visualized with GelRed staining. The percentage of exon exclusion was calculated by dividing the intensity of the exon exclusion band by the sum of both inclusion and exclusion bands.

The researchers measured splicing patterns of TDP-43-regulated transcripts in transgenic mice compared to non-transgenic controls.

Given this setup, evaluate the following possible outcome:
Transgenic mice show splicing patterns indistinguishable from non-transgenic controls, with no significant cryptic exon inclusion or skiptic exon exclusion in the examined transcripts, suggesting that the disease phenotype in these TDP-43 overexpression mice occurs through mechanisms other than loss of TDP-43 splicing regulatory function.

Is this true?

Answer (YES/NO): NO